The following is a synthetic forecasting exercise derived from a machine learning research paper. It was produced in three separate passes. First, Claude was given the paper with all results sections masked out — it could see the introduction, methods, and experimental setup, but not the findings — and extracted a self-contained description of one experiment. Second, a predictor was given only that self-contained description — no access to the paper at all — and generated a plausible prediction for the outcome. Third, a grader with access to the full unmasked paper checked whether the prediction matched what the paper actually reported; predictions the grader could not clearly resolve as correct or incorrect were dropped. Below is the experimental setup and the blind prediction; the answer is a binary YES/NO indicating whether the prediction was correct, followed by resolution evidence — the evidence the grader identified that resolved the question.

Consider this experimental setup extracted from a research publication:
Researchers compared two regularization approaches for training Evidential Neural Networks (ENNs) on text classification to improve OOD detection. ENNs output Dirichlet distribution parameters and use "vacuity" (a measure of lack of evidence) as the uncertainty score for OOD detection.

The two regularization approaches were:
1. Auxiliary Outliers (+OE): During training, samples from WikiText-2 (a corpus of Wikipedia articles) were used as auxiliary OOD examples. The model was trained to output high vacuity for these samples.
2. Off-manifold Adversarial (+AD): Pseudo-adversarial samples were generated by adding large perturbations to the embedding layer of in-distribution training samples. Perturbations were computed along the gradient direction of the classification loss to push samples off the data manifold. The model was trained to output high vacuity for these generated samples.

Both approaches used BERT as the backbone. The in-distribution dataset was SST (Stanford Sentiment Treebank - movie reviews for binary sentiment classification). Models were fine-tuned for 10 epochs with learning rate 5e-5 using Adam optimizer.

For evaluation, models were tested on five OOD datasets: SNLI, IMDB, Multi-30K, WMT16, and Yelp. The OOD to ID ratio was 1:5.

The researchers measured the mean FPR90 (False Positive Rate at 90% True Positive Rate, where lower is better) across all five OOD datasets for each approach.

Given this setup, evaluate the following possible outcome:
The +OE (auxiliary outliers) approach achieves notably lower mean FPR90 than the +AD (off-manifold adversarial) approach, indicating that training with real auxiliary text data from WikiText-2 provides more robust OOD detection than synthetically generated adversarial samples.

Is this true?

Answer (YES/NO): NO